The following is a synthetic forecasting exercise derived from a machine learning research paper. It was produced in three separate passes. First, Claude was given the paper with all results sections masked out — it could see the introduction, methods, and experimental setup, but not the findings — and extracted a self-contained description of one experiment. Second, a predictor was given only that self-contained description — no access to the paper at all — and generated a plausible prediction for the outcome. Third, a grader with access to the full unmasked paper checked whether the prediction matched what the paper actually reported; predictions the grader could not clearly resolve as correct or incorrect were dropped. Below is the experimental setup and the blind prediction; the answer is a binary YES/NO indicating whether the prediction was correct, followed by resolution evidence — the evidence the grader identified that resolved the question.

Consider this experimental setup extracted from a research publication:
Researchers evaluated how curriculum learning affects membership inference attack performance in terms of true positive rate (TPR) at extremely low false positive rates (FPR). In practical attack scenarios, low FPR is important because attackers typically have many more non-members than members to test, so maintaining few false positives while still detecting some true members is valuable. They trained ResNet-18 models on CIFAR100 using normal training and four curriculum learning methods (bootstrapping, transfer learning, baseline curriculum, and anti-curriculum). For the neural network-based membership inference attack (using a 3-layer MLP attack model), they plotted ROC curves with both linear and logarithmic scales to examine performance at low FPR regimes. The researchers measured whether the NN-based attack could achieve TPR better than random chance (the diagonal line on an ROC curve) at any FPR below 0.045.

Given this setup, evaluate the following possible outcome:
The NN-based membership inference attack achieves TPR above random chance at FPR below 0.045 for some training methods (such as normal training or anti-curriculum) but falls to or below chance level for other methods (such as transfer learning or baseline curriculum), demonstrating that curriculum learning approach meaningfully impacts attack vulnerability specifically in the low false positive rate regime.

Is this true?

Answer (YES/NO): NO